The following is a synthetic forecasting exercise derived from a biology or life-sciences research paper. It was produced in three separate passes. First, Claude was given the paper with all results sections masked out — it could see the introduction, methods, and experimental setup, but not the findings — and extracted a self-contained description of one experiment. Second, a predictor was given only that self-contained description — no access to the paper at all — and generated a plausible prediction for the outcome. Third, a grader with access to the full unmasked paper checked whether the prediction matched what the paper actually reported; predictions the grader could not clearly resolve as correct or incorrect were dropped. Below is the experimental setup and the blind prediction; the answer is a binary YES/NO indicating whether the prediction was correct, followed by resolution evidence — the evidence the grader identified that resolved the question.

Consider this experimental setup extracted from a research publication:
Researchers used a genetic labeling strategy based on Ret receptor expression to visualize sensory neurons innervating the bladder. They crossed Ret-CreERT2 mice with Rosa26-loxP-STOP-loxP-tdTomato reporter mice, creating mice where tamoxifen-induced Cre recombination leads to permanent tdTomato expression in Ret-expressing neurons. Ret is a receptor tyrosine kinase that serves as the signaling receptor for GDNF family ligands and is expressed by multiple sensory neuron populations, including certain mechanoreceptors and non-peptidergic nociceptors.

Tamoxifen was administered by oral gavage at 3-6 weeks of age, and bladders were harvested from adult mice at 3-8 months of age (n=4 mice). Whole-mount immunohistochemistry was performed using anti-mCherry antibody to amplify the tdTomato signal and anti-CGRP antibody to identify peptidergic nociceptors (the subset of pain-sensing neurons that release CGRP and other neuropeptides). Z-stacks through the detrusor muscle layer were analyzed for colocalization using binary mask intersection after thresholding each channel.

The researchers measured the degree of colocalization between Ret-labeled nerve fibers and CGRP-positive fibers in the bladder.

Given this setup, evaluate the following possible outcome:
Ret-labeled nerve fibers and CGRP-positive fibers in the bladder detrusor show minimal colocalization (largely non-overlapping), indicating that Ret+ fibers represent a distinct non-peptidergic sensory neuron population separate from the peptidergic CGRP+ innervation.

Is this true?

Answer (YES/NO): YES